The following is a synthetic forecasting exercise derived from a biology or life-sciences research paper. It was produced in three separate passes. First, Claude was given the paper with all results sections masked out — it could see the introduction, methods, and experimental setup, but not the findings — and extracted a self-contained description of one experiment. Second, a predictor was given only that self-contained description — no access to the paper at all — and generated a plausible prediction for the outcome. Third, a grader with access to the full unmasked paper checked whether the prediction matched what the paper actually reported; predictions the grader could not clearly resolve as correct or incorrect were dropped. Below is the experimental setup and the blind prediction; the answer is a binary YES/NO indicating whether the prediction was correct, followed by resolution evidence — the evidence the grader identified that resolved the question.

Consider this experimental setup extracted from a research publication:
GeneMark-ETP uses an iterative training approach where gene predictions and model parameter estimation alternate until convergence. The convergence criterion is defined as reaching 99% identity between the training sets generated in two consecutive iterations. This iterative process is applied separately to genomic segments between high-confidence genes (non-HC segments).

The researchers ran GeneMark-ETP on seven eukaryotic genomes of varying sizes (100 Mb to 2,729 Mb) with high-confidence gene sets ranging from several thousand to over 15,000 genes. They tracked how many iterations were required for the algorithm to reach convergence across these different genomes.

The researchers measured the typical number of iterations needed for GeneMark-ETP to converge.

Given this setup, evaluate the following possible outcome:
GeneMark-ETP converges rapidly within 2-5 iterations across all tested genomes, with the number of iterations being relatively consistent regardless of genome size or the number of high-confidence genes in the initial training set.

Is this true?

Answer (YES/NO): YES